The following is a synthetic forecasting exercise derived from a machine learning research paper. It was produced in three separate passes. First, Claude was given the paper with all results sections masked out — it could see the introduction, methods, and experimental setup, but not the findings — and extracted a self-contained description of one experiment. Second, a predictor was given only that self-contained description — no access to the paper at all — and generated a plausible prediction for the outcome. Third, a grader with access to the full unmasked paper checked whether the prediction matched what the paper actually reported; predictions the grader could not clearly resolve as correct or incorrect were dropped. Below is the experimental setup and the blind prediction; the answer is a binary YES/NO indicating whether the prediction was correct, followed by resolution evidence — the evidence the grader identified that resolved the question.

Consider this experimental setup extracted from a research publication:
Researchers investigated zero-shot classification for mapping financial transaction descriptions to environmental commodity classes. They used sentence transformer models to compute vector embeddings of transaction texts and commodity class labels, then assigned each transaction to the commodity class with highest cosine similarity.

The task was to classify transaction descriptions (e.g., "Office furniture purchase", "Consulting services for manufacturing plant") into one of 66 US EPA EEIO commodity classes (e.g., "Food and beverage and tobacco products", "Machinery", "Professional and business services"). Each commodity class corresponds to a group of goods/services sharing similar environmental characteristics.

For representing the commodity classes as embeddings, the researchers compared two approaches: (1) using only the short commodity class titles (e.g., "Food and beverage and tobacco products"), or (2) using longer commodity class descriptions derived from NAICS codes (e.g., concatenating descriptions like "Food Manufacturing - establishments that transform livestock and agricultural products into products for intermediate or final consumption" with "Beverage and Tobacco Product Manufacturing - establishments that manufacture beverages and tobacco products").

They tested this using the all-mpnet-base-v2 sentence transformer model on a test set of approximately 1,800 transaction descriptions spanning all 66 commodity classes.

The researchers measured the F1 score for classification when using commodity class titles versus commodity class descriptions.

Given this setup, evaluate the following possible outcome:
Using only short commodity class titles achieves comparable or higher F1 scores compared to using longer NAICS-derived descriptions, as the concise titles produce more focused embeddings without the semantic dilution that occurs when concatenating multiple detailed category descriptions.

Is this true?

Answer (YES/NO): NO